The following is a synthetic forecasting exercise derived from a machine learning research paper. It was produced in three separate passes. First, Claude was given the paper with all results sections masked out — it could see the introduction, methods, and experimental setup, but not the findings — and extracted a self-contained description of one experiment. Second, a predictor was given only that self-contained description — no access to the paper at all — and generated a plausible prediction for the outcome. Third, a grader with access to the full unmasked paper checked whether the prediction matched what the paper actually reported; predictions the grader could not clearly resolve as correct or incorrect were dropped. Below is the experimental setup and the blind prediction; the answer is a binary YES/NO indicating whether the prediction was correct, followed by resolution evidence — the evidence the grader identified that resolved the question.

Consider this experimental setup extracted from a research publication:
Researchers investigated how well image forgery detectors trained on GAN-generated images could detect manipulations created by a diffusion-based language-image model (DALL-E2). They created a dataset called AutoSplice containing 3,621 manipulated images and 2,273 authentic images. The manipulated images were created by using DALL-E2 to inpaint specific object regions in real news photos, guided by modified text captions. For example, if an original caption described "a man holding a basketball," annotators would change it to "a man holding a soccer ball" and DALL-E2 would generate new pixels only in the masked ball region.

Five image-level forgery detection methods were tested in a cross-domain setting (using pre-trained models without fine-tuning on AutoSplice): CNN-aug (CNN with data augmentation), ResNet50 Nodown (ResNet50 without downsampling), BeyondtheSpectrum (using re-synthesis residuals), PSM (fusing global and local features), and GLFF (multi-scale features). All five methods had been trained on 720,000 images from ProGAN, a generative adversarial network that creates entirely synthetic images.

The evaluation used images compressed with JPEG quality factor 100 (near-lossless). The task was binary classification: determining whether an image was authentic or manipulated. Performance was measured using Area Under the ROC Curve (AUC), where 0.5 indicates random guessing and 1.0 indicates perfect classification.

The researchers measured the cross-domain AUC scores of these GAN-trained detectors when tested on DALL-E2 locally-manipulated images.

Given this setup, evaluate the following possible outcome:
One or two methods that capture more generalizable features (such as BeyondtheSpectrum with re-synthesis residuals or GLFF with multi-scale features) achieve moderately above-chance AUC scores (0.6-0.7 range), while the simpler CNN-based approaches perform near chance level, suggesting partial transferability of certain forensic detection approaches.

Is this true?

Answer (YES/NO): NO